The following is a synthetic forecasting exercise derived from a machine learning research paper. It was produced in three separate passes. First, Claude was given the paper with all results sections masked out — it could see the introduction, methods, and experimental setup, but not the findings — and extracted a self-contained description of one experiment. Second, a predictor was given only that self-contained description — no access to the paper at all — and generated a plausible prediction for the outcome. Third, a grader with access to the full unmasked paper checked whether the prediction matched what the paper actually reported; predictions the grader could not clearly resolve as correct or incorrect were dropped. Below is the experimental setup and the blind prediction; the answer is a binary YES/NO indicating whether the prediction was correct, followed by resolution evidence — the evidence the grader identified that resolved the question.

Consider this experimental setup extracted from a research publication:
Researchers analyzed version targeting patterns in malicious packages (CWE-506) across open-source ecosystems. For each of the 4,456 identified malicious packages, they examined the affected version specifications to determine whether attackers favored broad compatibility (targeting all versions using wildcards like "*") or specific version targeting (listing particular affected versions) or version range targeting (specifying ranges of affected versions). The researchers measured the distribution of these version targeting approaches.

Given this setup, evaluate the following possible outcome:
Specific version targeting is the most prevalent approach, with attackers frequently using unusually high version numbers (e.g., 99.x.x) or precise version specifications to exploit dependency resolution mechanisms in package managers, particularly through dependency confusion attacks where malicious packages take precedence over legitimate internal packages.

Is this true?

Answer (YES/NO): NO